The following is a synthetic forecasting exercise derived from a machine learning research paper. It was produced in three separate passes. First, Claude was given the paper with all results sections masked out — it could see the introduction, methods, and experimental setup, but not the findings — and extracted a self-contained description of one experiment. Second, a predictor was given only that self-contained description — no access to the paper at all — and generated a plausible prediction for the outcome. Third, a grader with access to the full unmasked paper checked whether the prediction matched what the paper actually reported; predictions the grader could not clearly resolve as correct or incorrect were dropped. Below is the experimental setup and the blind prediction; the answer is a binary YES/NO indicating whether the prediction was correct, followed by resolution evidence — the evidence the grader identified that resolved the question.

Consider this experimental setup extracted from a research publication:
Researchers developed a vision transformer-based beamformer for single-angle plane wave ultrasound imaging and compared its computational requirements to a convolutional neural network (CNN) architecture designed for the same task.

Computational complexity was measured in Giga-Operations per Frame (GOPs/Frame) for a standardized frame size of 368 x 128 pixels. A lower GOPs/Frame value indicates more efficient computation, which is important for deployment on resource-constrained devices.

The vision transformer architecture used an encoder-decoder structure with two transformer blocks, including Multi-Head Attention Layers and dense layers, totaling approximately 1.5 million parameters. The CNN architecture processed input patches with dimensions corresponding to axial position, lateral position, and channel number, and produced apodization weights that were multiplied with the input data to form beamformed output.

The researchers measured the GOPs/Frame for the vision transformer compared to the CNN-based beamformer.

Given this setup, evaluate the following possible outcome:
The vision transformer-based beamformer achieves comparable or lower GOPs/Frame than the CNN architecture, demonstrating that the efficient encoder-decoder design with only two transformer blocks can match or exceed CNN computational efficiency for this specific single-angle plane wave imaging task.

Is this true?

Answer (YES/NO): YES